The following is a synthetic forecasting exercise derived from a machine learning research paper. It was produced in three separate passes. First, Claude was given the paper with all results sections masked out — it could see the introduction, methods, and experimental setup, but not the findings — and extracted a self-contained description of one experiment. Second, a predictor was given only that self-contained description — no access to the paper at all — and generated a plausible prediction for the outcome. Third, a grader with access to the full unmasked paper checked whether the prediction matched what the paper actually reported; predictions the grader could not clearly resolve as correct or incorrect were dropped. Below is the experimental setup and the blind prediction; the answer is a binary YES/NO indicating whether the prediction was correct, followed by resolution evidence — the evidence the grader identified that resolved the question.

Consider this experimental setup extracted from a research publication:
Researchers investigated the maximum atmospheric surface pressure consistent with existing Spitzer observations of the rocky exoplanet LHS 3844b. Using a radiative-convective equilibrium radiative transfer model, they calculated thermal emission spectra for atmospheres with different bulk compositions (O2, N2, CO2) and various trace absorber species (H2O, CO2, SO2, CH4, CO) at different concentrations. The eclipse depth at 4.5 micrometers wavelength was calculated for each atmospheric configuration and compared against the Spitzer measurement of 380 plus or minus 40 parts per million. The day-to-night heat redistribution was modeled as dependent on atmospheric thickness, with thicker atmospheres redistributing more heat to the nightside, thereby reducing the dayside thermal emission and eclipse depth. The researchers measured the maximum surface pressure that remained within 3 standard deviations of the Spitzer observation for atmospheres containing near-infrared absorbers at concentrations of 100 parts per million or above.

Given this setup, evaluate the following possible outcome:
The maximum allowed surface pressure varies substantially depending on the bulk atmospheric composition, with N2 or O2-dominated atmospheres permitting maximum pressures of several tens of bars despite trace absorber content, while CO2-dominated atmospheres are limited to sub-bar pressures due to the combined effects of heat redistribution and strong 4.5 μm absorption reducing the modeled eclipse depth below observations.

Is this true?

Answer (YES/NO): NO